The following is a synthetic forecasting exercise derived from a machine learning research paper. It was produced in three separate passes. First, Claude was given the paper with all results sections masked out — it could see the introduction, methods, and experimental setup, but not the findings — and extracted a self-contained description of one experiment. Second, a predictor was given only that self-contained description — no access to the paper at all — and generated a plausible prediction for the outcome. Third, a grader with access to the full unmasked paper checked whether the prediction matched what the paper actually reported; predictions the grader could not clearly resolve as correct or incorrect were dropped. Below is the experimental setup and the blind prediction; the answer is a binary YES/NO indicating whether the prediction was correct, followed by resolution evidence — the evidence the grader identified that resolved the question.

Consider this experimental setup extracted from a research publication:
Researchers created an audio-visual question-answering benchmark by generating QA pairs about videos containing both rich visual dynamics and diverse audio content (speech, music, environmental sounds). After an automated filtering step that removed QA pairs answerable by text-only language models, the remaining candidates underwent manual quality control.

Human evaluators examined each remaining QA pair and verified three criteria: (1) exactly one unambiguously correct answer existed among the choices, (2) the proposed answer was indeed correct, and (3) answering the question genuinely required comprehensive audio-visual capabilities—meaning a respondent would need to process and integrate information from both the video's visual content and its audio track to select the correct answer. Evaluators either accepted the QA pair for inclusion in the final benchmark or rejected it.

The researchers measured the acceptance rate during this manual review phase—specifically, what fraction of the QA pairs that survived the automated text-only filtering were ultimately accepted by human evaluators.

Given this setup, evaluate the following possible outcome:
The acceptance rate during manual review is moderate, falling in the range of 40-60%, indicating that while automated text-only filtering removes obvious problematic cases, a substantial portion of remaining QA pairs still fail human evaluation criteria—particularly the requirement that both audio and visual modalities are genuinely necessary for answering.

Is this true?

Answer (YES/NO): NO